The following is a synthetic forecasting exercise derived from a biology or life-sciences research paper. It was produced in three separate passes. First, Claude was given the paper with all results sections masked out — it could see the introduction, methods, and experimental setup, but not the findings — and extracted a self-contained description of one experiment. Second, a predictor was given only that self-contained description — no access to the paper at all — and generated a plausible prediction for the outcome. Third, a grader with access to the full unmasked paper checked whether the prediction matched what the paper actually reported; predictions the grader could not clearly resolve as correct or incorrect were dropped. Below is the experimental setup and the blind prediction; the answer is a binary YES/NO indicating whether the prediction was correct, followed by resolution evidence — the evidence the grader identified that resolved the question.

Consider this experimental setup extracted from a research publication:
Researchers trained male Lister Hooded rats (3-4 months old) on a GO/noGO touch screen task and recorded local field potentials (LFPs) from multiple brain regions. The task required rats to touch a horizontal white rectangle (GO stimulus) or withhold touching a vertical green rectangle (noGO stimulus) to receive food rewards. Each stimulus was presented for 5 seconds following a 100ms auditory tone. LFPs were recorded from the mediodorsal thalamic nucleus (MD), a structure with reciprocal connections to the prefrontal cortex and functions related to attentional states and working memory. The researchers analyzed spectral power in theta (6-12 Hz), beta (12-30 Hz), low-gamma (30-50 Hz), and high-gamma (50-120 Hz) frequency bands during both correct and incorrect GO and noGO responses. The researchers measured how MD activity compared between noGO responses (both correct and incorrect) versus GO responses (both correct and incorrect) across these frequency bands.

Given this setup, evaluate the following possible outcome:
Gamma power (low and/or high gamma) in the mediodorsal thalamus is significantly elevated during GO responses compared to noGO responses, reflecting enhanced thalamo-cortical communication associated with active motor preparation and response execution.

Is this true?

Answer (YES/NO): NO